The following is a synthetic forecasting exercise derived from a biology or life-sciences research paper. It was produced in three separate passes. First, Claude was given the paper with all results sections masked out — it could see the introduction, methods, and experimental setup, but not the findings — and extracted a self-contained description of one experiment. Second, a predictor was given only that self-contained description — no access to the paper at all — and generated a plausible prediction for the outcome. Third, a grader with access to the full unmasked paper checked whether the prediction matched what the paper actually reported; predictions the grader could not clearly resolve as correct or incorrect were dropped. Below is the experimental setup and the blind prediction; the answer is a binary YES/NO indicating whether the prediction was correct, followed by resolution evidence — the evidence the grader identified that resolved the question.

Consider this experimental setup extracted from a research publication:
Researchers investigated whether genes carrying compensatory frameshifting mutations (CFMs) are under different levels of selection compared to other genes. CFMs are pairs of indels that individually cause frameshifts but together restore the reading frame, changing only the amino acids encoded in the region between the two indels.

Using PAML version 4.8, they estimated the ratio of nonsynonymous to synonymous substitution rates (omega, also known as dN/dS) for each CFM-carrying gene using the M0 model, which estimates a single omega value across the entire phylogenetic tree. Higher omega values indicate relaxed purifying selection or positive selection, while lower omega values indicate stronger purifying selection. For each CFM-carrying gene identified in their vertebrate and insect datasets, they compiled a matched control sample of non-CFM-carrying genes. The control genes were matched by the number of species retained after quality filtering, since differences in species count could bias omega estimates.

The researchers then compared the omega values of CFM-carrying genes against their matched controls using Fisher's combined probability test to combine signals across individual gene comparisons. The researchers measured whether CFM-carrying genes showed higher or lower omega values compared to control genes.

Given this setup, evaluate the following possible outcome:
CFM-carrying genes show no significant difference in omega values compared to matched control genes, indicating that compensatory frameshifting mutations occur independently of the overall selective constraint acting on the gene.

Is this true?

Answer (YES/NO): NO